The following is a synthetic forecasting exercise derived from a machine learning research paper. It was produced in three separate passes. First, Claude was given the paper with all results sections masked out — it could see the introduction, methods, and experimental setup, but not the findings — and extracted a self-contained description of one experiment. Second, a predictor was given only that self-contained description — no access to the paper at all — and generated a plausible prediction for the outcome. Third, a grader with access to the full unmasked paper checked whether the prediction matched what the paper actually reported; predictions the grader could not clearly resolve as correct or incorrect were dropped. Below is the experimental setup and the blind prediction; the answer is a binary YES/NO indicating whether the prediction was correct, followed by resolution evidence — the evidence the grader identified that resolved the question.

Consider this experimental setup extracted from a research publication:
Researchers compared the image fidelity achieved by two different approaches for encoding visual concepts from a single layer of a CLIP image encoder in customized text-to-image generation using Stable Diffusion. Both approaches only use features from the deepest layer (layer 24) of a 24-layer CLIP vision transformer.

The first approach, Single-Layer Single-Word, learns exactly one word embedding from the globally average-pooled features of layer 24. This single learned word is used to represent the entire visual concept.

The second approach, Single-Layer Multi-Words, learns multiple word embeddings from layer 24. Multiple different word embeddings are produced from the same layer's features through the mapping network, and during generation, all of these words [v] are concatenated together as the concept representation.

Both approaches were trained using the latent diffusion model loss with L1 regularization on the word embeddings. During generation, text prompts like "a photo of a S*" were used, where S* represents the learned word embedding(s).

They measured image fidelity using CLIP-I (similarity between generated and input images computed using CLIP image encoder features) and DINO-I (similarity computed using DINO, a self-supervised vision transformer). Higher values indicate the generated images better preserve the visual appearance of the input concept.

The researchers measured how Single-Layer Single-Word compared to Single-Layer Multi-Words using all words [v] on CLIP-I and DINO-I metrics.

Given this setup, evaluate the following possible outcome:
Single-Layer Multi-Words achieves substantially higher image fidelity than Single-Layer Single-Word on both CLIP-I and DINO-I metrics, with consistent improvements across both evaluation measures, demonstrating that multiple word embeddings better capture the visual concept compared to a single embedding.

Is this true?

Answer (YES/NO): NO